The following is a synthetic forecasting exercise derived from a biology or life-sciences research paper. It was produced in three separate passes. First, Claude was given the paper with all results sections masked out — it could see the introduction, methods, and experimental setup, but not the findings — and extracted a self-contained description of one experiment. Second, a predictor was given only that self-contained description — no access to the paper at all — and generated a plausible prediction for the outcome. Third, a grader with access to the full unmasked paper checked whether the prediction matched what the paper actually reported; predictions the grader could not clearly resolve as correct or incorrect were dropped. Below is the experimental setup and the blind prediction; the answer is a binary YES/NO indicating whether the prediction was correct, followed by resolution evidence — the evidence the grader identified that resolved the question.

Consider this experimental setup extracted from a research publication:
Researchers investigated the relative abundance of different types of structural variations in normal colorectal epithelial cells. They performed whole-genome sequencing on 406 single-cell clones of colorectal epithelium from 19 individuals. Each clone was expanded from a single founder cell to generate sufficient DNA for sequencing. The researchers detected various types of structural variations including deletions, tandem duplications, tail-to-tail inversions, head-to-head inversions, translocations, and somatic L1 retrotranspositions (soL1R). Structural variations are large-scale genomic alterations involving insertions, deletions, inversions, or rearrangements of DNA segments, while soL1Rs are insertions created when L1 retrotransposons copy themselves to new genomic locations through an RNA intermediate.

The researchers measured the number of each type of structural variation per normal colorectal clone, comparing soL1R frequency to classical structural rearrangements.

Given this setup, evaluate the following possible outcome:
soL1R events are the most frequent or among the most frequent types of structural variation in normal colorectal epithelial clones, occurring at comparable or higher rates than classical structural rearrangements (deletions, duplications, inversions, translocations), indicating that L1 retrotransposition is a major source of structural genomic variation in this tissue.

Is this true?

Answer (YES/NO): YES